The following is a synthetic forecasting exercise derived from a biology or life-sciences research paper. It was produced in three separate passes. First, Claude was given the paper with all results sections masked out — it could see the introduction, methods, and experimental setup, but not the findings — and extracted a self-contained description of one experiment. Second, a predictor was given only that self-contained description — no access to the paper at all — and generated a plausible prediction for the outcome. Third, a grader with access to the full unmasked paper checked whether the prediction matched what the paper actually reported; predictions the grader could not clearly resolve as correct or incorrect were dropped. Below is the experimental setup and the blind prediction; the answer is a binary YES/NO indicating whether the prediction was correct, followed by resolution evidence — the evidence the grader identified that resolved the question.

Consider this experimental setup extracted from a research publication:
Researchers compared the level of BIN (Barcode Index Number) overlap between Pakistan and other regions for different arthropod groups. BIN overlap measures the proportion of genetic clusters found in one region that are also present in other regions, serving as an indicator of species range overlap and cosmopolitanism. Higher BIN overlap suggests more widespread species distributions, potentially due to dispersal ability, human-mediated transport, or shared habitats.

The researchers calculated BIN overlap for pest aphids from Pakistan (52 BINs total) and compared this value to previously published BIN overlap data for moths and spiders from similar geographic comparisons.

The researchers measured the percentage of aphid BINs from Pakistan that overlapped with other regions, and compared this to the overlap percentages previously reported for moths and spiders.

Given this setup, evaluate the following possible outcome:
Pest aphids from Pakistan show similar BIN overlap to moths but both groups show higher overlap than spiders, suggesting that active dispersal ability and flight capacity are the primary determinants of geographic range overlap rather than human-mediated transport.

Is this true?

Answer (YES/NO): NO